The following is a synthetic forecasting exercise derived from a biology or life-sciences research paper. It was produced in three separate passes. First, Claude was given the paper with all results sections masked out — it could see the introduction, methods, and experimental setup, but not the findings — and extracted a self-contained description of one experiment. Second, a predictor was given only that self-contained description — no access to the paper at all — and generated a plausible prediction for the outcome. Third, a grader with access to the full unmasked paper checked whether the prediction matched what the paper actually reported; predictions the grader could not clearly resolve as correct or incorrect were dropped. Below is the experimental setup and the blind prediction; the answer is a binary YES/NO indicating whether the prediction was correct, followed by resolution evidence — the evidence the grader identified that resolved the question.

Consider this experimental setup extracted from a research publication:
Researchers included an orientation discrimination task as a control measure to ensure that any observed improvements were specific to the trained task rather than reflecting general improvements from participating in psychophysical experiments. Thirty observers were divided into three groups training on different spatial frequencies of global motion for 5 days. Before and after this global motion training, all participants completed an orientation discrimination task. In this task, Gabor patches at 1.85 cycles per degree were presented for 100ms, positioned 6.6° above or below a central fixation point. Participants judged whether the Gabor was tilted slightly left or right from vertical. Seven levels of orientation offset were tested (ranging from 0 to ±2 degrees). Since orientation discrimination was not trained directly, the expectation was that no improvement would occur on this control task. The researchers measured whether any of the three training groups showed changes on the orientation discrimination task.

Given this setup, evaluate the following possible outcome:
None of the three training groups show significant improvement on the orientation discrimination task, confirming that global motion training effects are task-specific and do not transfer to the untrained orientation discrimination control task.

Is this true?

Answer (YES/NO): YES